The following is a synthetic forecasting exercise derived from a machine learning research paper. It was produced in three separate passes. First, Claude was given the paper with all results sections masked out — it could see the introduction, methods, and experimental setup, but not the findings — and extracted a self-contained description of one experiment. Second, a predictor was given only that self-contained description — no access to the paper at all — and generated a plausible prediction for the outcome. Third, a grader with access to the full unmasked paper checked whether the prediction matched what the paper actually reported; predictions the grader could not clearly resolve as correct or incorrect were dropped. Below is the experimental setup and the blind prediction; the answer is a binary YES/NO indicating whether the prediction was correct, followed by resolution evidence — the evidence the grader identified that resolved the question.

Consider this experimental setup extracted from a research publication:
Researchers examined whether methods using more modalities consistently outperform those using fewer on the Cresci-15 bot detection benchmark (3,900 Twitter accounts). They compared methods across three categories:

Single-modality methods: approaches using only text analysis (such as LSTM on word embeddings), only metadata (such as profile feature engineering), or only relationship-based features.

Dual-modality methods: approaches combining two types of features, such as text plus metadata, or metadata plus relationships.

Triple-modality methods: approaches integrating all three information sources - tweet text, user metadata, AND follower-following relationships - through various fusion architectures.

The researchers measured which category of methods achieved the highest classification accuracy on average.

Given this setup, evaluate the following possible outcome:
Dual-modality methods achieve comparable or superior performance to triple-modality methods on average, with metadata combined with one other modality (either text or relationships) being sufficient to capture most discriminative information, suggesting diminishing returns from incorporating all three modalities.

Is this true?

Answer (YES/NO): YES